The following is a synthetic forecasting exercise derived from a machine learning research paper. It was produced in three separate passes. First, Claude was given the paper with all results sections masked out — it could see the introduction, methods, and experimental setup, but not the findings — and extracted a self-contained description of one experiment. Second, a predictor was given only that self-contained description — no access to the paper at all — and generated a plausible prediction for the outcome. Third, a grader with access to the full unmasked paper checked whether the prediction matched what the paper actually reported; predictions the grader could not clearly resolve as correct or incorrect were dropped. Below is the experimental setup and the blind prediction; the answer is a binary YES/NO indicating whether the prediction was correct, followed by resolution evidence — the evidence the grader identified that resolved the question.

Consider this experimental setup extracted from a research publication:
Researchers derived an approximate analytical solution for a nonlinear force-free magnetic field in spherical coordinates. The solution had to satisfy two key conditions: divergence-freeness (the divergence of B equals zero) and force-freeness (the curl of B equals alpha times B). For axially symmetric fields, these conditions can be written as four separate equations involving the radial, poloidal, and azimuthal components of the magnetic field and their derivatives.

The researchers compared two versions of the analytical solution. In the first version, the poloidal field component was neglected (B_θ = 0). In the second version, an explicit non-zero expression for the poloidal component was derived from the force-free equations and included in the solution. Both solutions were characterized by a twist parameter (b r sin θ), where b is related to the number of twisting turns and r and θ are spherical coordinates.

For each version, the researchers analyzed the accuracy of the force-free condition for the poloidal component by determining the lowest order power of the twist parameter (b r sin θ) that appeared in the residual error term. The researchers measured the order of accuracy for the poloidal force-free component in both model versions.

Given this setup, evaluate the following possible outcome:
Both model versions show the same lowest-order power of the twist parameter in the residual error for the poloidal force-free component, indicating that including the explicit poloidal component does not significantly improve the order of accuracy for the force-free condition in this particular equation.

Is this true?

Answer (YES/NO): NO